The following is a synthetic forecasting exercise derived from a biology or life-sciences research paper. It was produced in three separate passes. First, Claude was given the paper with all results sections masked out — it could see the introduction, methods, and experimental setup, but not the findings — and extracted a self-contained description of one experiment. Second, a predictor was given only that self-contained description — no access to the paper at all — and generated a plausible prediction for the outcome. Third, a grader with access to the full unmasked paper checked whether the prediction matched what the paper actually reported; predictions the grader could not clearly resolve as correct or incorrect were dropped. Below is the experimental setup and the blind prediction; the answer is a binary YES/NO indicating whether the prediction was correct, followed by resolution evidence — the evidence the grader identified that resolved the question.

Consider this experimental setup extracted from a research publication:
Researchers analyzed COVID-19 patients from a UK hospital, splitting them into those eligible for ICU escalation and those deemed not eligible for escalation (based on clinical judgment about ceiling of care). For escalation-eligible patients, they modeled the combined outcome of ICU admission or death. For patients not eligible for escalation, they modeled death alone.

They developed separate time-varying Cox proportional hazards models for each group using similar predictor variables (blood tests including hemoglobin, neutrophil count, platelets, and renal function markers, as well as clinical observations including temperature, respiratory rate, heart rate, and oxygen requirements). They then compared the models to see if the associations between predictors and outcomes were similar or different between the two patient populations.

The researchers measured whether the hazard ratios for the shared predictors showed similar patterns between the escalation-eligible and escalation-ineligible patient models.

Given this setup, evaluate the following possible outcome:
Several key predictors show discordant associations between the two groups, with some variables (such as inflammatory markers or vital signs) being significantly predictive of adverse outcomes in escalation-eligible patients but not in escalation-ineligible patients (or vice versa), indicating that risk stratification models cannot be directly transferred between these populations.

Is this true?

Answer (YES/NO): NO